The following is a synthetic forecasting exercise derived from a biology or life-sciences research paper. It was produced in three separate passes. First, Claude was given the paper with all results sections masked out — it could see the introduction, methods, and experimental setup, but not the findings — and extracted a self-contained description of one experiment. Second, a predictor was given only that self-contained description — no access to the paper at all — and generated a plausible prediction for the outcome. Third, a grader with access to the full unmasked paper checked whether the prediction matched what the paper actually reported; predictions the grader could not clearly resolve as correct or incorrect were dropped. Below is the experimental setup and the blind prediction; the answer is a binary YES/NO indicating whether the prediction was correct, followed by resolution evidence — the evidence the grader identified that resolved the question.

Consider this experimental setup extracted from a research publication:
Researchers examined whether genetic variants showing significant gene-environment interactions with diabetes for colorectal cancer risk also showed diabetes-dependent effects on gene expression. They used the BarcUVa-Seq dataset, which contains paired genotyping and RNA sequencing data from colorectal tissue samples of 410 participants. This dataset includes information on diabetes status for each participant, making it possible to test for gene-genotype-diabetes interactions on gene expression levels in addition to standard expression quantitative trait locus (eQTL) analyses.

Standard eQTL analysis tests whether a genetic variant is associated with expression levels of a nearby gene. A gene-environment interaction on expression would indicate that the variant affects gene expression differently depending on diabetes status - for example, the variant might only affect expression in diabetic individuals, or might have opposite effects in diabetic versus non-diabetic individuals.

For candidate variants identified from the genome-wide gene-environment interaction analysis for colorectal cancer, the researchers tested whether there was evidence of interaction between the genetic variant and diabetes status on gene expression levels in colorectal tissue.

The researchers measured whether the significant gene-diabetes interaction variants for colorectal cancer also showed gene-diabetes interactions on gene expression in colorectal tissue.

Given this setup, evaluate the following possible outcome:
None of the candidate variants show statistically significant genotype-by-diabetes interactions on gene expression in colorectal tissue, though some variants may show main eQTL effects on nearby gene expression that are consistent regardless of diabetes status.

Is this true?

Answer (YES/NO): YES